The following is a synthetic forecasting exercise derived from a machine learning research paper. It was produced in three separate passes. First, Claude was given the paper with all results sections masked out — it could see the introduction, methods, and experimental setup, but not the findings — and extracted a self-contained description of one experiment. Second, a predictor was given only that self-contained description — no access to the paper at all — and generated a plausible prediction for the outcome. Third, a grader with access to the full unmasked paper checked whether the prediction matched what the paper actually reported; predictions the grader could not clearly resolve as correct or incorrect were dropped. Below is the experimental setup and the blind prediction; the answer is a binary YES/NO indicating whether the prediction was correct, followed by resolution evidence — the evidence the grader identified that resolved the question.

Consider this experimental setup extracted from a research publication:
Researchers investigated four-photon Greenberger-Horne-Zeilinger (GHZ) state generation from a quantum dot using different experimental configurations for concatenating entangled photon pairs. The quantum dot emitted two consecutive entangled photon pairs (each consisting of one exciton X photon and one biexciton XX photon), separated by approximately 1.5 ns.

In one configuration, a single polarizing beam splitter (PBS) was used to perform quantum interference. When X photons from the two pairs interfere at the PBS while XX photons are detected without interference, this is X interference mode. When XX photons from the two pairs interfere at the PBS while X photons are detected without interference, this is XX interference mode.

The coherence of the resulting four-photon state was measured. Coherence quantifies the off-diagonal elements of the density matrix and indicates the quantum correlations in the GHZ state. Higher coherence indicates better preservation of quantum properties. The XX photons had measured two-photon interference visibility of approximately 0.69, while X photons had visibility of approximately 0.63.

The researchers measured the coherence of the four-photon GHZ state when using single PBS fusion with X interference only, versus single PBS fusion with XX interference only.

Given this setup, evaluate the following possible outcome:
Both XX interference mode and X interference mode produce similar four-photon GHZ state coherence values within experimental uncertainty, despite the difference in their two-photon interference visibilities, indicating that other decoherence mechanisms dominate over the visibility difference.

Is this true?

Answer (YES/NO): NO